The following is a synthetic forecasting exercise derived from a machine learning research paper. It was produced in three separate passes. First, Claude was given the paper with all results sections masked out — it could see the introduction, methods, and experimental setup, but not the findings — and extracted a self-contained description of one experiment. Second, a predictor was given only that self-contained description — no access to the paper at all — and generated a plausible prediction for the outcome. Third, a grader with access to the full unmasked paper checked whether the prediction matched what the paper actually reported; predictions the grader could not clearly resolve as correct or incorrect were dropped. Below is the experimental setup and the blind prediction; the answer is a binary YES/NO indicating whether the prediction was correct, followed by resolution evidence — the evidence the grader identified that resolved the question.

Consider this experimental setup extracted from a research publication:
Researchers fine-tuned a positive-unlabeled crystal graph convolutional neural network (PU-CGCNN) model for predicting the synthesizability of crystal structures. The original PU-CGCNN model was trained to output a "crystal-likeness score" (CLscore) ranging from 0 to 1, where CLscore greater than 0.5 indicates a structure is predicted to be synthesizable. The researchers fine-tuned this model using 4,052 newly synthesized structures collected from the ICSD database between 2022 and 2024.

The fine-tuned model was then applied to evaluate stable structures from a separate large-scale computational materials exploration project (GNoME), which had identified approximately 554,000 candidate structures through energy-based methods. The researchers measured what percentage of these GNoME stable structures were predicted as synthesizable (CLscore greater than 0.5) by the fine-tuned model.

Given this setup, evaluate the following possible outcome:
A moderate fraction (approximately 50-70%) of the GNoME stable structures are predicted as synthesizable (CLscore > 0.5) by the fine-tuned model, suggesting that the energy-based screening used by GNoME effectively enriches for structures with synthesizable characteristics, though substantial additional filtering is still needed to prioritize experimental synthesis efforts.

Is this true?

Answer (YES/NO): YES